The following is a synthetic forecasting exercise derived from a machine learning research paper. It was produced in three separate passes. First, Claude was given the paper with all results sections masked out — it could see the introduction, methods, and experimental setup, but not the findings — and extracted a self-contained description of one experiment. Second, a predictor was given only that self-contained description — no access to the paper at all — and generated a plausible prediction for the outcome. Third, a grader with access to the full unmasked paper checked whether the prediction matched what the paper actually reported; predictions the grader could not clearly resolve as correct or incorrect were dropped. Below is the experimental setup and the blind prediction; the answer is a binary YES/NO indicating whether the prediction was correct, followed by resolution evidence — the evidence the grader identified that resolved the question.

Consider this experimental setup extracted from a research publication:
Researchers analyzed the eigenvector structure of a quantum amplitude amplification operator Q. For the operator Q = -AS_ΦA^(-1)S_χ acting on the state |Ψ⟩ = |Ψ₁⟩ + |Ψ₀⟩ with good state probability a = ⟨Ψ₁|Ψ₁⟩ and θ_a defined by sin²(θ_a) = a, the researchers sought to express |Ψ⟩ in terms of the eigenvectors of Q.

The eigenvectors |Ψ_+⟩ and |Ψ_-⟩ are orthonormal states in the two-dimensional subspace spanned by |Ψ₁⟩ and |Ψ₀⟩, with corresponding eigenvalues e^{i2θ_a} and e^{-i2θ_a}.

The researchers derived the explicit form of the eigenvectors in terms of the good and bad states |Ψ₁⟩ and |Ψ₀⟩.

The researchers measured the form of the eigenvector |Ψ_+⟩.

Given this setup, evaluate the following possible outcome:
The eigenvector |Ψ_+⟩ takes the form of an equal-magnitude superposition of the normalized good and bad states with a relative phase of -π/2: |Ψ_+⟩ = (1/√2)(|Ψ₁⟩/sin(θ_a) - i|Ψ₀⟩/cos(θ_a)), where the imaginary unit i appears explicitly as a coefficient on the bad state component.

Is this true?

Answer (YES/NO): NO